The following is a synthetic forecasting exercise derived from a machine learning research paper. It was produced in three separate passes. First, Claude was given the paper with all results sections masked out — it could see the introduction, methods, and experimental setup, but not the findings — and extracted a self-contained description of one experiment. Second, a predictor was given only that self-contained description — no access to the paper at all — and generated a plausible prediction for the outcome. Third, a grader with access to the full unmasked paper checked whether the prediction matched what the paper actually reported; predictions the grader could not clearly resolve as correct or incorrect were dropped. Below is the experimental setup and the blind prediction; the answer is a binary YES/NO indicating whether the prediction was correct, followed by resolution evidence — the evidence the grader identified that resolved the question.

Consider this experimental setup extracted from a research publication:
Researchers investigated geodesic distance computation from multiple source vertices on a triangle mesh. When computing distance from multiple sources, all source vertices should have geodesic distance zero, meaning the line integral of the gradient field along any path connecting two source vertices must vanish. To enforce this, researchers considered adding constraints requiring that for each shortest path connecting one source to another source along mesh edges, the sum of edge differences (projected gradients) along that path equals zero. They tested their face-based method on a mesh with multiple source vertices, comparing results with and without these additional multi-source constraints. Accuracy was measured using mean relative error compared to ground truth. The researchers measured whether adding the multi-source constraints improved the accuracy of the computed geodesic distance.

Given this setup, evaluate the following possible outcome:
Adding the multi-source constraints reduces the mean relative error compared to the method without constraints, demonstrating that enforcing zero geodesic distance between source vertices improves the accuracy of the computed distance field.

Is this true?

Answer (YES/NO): NO